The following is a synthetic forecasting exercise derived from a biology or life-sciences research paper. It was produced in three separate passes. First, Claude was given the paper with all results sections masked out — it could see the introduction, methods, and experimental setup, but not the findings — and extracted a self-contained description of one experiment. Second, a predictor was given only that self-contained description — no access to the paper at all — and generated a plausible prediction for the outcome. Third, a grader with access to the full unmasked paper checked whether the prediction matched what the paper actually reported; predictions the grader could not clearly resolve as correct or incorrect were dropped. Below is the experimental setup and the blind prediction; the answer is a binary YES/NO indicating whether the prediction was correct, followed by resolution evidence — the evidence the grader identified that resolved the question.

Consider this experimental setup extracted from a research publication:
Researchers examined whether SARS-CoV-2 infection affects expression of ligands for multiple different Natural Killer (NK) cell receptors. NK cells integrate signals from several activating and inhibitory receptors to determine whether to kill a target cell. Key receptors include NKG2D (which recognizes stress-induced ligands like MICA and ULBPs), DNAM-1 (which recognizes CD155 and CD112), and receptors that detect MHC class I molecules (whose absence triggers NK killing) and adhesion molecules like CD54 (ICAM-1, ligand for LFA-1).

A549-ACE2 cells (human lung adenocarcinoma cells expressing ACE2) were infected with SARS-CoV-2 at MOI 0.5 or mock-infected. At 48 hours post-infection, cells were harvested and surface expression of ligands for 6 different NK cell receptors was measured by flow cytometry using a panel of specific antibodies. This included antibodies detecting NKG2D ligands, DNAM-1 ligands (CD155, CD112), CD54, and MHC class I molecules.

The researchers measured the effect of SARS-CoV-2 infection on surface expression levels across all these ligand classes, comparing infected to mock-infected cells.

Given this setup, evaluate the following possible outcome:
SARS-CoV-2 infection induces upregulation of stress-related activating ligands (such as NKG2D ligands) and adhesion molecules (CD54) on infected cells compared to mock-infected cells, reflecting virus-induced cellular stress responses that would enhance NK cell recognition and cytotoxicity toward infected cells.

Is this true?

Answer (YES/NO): NO